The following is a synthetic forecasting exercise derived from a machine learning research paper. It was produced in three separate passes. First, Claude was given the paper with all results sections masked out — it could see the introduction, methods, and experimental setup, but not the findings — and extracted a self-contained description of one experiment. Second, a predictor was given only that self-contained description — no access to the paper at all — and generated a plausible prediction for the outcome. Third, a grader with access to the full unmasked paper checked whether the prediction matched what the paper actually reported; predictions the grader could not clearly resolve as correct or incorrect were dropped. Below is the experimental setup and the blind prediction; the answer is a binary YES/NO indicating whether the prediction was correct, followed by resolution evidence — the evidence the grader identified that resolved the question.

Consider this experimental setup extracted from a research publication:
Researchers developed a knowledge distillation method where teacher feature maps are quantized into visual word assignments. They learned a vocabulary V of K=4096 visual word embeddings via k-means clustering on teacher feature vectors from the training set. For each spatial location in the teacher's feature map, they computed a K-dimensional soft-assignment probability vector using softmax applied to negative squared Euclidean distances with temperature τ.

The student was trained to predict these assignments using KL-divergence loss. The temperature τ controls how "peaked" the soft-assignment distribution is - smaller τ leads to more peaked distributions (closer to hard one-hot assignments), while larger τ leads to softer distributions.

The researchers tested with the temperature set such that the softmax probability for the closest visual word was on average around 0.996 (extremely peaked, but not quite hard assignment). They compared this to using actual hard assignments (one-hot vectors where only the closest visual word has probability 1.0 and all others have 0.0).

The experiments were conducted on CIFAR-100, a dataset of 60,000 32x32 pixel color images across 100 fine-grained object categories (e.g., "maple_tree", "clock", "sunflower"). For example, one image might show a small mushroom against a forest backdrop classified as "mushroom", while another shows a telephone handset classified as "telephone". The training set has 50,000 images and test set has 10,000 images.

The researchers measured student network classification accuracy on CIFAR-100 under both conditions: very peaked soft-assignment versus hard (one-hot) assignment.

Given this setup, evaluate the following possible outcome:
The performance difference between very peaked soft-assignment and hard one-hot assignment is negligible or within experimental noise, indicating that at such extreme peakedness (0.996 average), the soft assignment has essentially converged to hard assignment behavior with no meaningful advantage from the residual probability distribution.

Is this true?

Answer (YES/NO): NO